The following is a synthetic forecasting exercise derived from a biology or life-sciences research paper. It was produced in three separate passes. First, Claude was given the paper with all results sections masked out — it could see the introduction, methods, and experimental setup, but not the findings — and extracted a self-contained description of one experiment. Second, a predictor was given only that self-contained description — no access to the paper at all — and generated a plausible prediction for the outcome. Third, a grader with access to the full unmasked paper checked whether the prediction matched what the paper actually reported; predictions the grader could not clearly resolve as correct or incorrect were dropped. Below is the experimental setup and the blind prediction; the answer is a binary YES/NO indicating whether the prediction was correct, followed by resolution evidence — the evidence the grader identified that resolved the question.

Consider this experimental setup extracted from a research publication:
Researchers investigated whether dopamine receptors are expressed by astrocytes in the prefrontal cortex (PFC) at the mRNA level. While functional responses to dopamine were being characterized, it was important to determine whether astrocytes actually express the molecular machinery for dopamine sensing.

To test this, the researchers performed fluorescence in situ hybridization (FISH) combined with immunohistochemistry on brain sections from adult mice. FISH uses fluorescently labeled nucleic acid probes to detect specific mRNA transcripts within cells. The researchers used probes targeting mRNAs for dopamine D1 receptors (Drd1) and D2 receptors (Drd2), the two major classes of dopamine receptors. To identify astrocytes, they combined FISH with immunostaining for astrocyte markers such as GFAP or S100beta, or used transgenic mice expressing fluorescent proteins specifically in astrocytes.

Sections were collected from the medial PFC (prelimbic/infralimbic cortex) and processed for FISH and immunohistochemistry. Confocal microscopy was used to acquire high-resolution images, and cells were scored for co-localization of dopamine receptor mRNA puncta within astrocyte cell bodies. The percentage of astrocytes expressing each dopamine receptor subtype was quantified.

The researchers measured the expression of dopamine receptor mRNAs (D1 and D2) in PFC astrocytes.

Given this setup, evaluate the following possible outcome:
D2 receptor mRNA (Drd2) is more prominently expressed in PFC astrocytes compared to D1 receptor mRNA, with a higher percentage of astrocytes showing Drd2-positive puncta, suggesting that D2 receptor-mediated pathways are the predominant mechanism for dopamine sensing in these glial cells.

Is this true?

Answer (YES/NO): NO